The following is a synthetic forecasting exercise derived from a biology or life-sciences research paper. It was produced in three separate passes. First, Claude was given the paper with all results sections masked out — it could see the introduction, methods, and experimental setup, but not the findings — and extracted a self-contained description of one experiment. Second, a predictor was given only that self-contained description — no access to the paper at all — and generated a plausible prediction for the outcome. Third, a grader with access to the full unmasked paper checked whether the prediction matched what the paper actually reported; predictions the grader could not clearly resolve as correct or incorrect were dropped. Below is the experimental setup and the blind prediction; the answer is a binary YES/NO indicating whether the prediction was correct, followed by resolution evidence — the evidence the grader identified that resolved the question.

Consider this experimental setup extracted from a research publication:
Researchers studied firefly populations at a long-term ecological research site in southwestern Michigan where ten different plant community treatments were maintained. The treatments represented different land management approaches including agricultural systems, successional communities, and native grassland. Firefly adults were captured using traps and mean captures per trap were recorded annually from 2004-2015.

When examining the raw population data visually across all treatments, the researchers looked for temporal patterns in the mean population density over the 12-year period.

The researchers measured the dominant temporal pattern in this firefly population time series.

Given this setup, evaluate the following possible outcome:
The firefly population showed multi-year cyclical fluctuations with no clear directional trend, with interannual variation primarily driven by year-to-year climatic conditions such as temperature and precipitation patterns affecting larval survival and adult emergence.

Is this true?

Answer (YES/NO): NO